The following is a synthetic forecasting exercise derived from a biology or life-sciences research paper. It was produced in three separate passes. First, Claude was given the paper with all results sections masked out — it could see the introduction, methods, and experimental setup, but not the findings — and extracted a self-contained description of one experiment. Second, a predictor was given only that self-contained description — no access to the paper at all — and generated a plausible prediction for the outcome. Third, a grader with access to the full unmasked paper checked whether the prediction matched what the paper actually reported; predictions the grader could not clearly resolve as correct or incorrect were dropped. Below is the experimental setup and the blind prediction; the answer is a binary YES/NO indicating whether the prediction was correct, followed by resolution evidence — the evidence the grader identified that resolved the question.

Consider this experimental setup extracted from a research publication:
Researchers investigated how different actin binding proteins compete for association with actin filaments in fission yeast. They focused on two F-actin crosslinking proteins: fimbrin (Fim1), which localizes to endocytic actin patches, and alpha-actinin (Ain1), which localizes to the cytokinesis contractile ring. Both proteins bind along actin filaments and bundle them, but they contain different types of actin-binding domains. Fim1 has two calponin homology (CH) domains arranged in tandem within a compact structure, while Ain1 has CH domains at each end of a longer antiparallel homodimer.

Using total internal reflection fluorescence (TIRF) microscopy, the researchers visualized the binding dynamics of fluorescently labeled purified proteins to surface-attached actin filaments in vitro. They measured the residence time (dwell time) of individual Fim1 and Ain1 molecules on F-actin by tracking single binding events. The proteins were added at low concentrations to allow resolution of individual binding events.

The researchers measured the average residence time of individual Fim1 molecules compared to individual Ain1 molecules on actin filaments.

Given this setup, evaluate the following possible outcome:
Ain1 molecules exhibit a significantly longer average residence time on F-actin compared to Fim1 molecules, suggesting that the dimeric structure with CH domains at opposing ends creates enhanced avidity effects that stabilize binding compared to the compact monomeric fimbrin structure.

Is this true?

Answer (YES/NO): NO